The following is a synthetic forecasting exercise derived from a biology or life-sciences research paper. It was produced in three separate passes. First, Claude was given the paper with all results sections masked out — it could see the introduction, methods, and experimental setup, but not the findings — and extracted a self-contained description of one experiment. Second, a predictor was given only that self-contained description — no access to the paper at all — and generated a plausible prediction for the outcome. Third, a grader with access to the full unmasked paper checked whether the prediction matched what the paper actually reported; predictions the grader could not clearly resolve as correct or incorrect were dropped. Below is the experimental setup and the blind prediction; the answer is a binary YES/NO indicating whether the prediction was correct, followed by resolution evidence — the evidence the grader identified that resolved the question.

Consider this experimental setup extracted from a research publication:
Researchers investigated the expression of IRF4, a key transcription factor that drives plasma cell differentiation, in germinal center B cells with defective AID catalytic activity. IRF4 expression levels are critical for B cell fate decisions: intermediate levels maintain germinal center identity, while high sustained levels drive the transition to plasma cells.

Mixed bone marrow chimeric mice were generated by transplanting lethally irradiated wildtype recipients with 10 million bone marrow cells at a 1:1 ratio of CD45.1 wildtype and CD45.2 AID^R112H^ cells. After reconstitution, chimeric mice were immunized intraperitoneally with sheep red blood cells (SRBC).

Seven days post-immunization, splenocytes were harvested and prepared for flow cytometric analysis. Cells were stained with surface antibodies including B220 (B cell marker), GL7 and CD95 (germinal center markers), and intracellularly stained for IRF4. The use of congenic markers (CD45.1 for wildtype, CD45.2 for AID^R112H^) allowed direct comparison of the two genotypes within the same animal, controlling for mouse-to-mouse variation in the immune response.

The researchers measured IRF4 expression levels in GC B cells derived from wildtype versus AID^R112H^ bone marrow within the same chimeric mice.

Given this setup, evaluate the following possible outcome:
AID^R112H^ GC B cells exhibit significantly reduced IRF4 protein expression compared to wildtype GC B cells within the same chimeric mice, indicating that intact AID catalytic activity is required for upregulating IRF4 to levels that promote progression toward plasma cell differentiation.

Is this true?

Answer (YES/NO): YES